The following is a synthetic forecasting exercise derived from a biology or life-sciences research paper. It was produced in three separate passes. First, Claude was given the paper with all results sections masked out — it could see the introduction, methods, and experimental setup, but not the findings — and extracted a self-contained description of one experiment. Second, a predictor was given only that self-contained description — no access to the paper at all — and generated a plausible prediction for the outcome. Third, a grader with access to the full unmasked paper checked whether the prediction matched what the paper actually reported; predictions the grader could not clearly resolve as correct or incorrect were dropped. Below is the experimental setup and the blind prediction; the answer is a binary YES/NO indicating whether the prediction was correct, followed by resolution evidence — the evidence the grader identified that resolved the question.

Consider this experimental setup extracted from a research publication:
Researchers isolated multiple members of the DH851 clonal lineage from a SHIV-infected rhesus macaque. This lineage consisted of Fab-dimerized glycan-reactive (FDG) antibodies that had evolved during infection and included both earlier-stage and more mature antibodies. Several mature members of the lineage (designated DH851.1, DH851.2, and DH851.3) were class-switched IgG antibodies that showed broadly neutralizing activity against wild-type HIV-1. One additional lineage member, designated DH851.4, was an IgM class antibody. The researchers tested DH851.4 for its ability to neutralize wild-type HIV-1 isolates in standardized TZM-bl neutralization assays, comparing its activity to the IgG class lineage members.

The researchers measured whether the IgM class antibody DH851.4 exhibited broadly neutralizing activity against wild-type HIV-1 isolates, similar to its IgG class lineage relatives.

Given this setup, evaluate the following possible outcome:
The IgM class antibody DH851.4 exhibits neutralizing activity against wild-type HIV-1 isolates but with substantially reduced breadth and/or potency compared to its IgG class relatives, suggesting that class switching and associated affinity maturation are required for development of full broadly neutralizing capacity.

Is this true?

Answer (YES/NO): NO